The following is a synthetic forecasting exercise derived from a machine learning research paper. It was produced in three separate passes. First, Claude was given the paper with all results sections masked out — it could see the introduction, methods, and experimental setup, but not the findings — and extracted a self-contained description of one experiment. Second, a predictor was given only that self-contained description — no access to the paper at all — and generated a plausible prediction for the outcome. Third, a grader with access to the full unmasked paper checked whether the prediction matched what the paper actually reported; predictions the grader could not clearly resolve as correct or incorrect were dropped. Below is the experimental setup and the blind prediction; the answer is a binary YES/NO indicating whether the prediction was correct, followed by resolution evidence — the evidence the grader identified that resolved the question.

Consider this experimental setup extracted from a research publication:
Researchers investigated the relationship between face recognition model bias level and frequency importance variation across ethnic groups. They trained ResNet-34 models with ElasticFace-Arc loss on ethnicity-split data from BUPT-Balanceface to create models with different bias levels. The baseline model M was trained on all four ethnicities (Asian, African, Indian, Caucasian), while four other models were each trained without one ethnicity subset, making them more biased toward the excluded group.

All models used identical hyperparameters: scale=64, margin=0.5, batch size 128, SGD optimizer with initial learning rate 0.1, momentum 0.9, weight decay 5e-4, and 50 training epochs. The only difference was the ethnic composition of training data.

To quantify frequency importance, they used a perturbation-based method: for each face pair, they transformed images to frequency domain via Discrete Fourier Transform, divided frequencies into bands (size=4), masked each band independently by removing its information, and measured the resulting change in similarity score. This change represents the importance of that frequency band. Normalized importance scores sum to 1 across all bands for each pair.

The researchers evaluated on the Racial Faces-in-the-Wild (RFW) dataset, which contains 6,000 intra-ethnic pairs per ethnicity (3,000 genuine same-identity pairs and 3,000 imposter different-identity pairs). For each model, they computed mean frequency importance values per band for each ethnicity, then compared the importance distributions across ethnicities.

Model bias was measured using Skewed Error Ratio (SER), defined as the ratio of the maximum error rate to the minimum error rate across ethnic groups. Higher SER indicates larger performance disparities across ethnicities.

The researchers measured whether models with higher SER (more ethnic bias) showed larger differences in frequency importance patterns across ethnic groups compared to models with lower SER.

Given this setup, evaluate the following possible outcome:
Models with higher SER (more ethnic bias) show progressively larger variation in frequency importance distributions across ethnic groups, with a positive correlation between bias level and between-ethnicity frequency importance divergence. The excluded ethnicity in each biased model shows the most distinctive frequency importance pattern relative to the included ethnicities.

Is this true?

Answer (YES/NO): NO